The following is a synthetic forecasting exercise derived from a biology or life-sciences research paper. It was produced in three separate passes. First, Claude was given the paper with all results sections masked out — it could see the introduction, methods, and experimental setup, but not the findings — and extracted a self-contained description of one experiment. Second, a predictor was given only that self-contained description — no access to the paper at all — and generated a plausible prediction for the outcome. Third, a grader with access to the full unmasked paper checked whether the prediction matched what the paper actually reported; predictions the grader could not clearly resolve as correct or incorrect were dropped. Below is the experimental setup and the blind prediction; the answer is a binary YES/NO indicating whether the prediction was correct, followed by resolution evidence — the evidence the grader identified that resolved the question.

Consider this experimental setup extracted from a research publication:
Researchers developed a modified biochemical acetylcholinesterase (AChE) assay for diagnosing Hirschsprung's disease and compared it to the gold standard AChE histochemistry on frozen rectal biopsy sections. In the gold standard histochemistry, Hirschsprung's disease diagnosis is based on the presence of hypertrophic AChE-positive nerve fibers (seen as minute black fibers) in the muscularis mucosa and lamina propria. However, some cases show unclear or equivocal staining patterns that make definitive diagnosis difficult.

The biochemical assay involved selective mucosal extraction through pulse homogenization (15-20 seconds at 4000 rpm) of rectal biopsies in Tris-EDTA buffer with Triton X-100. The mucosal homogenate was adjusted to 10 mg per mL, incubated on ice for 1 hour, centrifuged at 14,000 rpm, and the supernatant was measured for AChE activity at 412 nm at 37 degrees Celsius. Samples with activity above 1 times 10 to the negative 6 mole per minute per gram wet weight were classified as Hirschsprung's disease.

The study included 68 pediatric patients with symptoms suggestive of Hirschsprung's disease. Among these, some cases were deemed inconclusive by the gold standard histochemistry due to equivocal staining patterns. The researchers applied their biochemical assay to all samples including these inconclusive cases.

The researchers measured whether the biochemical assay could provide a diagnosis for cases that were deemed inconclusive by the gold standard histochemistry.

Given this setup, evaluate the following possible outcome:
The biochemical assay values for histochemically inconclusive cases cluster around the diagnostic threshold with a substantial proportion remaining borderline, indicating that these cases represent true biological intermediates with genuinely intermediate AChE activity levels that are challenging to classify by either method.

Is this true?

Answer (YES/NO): NO